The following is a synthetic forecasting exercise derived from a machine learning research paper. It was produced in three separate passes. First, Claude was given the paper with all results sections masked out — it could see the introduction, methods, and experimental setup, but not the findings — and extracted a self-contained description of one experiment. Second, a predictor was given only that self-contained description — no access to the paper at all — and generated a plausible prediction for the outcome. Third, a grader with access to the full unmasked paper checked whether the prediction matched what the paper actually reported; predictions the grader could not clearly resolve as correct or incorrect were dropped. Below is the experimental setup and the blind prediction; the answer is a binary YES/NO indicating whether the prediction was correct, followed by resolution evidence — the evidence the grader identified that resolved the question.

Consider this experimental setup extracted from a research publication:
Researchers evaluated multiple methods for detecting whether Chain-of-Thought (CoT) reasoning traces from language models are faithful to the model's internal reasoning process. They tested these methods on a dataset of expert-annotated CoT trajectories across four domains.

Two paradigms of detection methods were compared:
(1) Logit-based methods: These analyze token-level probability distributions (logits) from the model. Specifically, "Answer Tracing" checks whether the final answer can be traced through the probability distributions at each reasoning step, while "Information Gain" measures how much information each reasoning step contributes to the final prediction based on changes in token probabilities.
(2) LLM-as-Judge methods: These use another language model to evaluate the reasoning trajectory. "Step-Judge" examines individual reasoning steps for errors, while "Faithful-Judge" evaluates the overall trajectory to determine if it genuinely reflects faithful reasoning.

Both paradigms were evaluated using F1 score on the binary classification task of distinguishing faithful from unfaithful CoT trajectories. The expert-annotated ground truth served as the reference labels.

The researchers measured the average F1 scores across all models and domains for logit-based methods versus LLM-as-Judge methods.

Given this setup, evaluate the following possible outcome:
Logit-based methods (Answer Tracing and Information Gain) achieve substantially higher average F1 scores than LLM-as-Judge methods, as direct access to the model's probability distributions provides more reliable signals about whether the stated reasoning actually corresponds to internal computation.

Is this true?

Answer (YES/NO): NO